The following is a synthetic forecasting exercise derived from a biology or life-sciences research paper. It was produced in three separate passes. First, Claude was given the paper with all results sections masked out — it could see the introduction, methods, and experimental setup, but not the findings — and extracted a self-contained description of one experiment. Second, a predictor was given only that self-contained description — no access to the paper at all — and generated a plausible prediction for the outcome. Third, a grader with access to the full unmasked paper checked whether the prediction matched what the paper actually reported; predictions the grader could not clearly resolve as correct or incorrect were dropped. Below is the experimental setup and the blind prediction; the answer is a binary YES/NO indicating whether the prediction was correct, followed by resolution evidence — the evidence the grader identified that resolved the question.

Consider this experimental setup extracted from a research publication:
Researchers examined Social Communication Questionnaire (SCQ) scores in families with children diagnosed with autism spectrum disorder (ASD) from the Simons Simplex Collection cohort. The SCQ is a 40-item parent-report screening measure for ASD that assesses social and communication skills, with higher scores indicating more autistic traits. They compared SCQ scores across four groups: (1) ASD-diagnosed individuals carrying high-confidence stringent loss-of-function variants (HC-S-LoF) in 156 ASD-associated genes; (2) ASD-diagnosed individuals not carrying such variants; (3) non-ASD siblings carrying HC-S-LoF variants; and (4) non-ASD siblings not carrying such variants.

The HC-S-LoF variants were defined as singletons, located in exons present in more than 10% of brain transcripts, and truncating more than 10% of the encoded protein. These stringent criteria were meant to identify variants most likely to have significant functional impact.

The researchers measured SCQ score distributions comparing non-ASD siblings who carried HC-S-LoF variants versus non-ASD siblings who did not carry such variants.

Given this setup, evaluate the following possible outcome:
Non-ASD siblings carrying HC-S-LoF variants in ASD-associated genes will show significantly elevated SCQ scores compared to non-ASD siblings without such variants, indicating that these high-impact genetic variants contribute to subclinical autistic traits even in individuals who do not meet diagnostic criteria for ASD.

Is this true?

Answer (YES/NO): NO